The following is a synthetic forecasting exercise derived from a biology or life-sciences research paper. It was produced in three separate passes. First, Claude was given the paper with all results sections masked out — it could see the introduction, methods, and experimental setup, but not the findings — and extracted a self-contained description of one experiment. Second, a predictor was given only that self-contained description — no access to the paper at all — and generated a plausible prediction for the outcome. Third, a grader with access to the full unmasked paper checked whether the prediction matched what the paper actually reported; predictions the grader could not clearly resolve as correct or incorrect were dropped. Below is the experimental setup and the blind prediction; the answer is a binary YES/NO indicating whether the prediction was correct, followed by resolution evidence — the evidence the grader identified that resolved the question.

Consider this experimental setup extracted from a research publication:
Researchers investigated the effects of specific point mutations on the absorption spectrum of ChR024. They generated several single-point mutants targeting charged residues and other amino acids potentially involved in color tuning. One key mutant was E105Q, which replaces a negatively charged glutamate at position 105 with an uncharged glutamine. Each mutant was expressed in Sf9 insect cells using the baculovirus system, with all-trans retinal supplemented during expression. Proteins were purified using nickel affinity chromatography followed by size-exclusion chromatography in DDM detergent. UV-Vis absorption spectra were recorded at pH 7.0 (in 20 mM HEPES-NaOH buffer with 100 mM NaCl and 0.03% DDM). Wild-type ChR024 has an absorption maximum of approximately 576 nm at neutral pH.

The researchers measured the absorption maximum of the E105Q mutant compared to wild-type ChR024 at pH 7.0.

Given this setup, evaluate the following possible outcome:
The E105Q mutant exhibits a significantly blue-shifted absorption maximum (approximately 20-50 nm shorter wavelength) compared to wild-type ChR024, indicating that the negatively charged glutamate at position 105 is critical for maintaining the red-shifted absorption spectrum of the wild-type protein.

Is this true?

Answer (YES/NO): NO